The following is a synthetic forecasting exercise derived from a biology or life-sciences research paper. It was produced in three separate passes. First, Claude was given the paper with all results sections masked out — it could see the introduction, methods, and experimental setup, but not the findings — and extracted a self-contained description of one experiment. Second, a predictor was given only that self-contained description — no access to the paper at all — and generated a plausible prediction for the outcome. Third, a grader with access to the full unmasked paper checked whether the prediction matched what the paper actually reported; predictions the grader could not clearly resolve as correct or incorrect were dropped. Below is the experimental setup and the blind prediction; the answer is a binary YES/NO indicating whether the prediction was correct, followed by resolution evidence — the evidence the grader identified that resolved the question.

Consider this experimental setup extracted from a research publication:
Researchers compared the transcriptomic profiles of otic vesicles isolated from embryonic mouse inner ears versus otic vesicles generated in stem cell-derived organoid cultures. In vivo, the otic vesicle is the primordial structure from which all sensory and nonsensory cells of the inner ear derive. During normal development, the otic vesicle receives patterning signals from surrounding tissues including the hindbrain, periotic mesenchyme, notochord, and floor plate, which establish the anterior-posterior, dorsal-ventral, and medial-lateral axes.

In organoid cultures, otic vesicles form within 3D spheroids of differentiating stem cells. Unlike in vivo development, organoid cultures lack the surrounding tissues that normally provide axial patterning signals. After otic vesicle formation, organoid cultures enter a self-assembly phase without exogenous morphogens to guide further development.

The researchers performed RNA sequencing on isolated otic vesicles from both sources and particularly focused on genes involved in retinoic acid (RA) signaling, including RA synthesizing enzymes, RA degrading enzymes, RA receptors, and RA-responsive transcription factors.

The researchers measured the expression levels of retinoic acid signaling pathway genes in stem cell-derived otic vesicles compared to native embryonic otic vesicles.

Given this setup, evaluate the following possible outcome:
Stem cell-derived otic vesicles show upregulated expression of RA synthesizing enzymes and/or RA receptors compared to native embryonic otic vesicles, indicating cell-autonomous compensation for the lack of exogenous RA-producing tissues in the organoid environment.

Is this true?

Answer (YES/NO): YES